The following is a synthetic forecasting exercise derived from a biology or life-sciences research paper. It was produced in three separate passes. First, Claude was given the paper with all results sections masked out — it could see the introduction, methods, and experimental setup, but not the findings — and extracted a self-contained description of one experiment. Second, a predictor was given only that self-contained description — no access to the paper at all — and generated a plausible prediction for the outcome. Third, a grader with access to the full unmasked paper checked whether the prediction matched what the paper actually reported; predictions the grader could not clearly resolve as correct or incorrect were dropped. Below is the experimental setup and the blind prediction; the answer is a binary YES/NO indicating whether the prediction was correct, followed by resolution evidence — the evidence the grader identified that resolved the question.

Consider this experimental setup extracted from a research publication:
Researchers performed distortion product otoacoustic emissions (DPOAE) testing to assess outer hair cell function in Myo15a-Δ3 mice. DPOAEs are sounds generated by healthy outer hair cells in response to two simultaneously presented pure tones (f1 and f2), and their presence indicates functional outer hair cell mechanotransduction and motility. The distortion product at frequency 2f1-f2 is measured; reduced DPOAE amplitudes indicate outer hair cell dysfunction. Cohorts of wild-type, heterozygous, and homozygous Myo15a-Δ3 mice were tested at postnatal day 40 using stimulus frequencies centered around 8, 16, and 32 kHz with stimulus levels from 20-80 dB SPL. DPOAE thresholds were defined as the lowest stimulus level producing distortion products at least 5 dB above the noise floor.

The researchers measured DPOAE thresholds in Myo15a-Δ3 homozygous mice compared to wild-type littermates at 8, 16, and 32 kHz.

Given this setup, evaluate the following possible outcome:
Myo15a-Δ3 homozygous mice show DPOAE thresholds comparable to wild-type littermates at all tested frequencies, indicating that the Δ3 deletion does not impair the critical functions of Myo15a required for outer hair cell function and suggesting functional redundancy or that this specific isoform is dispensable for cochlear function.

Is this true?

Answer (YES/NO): NO